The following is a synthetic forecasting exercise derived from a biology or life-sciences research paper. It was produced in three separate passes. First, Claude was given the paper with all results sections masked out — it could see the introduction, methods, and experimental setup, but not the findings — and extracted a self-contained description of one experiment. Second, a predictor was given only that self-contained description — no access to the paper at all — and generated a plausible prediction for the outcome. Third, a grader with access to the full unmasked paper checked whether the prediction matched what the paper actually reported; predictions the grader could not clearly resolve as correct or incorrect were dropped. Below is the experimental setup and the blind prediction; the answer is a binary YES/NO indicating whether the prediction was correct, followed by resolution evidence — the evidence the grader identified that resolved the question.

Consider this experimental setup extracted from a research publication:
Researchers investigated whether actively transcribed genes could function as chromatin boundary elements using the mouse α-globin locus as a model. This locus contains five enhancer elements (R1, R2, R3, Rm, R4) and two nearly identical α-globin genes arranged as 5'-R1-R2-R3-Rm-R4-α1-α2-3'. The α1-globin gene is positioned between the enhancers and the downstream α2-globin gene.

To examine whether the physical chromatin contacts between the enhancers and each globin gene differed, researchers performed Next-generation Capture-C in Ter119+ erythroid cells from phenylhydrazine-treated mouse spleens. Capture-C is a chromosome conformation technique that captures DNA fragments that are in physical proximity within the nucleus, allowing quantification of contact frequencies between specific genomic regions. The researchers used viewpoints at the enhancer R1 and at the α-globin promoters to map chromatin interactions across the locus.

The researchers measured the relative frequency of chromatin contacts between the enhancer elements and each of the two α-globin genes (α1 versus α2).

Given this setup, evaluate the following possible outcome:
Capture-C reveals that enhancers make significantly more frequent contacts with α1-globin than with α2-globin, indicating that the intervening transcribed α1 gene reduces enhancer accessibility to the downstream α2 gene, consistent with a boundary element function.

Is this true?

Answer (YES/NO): YES